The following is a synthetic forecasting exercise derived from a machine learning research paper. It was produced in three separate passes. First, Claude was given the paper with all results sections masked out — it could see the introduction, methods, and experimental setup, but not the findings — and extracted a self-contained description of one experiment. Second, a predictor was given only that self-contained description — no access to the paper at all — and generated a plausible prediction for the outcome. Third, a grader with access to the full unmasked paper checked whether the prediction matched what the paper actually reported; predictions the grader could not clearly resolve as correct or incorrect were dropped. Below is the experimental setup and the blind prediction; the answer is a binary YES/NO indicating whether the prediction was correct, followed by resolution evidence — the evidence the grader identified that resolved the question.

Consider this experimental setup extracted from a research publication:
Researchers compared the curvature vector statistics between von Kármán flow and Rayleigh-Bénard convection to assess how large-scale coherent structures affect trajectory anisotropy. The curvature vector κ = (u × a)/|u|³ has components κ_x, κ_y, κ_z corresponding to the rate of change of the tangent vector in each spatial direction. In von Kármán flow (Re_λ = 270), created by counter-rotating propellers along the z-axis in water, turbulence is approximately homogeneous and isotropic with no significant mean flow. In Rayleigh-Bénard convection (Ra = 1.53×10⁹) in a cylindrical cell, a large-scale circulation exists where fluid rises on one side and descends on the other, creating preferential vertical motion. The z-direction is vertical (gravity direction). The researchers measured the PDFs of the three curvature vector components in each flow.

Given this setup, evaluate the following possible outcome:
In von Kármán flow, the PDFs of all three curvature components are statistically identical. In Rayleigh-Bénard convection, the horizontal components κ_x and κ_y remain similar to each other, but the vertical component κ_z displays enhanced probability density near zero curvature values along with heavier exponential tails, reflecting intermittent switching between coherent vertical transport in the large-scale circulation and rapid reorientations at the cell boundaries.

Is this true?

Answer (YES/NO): NO